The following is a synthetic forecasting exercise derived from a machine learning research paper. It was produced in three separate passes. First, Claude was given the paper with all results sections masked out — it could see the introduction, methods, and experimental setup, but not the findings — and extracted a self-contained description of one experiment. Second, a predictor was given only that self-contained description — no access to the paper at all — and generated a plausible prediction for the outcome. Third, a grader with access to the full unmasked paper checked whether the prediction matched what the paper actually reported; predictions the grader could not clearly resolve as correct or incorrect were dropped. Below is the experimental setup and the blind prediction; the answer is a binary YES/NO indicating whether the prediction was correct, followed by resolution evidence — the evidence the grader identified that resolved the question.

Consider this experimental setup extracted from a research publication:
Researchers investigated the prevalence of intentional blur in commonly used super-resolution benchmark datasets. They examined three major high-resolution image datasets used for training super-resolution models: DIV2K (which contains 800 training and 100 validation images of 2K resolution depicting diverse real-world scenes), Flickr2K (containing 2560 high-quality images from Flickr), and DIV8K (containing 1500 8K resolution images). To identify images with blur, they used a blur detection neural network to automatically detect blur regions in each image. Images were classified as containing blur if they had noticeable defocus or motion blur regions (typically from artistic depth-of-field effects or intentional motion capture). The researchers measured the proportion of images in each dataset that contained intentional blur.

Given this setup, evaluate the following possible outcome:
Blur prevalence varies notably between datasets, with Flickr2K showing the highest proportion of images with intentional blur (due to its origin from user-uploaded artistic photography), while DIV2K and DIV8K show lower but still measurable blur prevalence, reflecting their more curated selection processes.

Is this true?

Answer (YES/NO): NO